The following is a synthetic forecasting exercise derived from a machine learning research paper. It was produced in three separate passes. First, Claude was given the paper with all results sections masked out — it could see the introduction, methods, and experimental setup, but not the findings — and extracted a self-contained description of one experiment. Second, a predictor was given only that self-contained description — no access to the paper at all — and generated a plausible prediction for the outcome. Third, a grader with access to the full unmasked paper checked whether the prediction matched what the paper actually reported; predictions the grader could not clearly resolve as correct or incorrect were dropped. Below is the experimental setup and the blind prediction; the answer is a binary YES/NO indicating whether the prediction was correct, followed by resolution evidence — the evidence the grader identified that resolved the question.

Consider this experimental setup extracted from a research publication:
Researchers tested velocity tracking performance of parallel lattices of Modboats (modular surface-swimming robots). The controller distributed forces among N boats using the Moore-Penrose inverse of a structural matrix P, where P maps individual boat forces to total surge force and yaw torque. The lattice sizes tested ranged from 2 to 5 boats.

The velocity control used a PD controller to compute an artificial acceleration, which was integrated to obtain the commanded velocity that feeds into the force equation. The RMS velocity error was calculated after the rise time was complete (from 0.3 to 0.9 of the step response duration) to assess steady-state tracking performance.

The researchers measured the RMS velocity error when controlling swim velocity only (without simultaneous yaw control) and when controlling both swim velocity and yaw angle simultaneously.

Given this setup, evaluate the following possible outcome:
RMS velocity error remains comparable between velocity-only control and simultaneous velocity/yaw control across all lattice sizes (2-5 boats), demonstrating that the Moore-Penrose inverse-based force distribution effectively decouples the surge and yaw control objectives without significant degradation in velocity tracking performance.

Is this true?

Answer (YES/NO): YES